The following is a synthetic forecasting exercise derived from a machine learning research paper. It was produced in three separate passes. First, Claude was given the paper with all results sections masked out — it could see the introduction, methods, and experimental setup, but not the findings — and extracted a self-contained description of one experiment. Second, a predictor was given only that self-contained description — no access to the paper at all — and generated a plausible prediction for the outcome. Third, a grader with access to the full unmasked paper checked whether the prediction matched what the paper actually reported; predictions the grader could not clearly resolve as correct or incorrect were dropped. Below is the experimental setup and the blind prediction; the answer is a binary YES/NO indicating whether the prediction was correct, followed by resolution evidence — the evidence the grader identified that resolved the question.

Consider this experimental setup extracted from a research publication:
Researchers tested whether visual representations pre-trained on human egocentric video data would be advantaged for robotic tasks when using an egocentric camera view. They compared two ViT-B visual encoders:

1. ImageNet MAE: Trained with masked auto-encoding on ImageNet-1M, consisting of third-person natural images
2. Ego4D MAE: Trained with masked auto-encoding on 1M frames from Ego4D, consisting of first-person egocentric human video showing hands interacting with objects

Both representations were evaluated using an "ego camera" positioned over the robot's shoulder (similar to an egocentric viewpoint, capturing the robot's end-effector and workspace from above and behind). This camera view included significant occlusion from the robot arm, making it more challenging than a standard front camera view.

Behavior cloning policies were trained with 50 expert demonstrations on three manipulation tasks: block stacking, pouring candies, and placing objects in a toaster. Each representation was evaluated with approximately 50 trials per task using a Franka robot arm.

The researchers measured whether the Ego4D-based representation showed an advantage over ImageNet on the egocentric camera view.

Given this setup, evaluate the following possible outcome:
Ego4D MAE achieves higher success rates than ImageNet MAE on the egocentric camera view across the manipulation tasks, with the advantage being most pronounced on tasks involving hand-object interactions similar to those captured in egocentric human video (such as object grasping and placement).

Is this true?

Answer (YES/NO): NO